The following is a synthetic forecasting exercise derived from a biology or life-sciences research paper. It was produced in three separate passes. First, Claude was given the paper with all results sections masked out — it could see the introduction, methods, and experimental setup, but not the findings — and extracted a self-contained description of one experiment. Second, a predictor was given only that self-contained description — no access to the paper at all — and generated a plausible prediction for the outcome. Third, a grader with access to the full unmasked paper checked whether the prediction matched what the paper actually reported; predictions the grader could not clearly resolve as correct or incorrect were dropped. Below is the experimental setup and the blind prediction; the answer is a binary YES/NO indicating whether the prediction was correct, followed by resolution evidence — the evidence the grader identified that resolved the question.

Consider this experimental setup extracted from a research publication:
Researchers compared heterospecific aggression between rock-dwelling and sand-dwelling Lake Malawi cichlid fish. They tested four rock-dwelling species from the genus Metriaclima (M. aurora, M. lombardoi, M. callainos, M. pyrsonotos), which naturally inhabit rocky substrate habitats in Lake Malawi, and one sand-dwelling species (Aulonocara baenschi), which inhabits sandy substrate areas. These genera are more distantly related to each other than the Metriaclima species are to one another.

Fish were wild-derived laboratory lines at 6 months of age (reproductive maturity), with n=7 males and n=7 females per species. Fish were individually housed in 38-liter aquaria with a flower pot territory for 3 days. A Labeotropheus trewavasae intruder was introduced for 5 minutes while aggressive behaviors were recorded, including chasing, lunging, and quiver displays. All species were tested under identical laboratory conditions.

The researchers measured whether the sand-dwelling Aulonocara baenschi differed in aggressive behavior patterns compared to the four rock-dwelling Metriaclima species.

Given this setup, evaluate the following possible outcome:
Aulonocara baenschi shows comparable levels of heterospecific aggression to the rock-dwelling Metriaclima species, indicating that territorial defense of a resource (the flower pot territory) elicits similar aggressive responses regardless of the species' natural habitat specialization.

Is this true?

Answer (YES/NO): NO